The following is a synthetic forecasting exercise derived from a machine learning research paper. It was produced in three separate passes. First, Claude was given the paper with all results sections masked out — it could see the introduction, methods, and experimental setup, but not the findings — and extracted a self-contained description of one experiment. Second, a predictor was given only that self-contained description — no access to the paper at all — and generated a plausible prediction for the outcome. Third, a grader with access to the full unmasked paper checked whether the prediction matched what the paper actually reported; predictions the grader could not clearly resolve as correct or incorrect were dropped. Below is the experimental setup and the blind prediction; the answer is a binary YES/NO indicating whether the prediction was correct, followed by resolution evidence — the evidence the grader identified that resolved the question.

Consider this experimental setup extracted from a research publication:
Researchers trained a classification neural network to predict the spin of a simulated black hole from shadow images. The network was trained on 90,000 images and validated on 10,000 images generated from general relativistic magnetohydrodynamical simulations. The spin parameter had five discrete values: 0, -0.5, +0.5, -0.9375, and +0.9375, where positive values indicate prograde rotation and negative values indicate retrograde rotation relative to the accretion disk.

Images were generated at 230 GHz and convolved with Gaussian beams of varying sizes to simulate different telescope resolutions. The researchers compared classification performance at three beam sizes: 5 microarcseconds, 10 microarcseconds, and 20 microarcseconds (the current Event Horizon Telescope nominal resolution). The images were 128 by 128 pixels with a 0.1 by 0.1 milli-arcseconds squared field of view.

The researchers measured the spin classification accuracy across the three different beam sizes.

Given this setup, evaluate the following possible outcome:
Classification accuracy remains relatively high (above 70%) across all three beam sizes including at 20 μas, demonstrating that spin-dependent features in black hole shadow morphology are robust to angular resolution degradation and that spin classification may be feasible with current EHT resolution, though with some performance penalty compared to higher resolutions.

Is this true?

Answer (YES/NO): NO